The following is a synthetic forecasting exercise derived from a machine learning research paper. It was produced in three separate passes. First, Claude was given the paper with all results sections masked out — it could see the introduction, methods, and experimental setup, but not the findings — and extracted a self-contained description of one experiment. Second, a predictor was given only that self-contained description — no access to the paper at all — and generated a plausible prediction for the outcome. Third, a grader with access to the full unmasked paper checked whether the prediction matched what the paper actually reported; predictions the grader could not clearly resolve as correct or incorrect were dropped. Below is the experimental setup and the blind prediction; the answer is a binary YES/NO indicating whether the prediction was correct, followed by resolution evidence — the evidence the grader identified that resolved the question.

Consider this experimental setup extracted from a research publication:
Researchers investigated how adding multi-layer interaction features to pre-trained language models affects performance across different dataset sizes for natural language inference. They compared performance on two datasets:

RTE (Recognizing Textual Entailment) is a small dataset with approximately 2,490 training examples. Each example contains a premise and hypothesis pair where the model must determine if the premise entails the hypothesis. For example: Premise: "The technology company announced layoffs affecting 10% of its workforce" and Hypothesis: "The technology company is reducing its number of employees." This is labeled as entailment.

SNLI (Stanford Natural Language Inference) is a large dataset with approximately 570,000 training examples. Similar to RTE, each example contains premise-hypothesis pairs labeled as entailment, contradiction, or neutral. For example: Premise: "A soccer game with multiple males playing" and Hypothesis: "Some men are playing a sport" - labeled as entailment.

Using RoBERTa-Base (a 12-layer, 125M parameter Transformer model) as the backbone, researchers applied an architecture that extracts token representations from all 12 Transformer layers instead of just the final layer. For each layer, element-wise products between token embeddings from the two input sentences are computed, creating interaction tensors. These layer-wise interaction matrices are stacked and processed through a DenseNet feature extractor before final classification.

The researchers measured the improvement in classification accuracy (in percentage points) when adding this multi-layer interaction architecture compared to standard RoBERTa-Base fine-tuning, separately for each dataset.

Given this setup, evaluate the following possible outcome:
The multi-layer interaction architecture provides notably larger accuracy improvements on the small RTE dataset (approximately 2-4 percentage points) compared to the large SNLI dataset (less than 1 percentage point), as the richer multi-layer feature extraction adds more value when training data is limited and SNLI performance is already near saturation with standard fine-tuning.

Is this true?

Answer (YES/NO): NO